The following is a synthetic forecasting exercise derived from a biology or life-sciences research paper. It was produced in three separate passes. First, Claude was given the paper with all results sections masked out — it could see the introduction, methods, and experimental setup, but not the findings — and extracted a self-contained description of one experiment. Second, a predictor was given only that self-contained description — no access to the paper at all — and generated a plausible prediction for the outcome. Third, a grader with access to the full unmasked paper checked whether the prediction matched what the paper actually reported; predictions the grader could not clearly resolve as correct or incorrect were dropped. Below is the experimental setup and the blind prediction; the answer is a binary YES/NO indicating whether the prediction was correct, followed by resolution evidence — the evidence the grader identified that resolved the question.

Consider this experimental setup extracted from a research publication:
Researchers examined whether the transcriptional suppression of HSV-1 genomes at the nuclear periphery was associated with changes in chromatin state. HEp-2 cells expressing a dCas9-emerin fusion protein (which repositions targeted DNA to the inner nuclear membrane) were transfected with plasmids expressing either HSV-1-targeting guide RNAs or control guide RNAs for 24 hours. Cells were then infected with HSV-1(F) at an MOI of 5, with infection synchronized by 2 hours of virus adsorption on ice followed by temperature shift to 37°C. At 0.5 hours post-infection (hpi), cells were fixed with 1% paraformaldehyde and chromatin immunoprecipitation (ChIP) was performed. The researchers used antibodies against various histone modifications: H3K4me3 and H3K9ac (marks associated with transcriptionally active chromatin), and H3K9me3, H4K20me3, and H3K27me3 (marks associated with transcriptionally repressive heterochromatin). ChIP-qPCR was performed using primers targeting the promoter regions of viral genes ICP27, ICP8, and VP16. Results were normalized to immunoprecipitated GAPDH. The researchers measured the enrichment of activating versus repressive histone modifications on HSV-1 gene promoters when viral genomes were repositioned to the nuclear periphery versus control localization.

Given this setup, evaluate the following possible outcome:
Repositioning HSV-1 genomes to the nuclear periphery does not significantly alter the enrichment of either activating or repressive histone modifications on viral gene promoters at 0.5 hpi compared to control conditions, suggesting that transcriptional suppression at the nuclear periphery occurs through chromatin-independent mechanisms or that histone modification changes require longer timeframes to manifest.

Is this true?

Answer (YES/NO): NO